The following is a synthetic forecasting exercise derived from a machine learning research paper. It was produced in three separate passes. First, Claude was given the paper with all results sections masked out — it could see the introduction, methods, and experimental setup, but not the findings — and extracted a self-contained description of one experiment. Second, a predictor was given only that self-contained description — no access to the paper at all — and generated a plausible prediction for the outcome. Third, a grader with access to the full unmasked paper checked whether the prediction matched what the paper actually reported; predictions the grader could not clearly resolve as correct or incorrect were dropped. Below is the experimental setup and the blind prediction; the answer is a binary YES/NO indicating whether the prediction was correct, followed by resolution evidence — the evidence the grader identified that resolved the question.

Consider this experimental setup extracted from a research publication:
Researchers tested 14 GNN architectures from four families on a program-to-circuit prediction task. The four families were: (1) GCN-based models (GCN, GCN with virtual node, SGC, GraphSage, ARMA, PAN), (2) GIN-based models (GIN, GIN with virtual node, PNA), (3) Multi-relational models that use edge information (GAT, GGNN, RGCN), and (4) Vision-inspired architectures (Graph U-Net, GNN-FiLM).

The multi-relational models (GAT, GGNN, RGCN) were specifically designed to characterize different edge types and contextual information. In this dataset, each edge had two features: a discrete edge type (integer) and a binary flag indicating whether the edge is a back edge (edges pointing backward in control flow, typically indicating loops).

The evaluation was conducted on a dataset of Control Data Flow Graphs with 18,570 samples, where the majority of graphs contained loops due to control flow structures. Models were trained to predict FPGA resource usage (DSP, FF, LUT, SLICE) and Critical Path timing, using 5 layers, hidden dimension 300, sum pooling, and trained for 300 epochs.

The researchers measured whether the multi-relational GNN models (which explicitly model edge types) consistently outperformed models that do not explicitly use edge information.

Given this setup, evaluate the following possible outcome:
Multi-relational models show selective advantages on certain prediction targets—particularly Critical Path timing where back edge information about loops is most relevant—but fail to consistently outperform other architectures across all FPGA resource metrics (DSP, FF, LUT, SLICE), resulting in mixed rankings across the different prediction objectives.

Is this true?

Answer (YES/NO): NO